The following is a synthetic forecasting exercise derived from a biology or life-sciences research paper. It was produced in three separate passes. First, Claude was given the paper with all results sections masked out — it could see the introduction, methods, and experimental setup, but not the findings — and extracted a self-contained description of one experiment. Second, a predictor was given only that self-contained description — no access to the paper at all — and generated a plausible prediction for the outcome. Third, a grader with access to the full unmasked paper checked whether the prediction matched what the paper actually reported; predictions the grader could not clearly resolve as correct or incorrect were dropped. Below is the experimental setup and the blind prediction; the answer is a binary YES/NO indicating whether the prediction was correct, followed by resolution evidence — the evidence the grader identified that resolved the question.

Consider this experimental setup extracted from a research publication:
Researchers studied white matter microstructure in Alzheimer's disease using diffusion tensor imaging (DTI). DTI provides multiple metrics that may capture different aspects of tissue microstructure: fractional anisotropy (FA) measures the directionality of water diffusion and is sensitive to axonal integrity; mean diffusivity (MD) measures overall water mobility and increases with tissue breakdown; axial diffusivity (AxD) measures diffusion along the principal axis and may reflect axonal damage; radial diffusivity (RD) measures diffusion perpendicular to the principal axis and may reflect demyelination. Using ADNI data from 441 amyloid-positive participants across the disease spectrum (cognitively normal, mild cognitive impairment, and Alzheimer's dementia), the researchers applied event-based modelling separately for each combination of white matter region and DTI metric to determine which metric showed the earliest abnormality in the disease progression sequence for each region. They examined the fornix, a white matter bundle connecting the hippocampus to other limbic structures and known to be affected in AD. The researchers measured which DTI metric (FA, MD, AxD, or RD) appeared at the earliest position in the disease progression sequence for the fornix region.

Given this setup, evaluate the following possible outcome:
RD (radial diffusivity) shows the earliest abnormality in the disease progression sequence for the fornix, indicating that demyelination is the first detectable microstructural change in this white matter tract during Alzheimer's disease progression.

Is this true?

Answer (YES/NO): NO